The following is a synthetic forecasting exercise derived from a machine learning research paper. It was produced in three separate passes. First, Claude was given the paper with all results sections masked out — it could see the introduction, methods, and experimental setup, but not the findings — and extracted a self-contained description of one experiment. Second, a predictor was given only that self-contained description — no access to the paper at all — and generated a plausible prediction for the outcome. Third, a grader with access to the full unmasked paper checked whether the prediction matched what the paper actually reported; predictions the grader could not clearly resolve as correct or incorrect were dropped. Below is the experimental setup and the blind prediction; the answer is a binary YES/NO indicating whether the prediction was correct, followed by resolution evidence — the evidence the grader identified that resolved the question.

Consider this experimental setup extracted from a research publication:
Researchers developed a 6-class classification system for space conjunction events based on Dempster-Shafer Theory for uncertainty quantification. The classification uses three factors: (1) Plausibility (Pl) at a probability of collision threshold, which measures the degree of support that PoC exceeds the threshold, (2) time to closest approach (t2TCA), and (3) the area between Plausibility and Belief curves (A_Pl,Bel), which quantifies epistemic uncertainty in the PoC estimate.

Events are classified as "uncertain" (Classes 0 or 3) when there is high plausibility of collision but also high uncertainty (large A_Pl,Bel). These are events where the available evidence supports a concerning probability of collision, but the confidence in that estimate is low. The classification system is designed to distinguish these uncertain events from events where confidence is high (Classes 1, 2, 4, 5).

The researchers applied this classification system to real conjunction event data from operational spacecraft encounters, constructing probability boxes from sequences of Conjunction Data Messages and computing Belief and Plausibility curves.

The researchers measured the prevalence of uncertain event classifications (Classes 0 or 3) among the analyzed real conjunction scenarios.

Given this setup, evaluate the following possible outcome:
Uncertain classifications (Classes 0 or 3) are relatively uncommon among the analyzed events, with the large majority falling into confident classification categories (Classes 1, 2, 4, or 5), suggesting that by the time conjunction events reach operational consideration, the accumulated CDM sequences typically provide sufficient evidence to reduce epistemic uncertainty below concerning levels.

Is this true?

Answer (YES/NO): NO